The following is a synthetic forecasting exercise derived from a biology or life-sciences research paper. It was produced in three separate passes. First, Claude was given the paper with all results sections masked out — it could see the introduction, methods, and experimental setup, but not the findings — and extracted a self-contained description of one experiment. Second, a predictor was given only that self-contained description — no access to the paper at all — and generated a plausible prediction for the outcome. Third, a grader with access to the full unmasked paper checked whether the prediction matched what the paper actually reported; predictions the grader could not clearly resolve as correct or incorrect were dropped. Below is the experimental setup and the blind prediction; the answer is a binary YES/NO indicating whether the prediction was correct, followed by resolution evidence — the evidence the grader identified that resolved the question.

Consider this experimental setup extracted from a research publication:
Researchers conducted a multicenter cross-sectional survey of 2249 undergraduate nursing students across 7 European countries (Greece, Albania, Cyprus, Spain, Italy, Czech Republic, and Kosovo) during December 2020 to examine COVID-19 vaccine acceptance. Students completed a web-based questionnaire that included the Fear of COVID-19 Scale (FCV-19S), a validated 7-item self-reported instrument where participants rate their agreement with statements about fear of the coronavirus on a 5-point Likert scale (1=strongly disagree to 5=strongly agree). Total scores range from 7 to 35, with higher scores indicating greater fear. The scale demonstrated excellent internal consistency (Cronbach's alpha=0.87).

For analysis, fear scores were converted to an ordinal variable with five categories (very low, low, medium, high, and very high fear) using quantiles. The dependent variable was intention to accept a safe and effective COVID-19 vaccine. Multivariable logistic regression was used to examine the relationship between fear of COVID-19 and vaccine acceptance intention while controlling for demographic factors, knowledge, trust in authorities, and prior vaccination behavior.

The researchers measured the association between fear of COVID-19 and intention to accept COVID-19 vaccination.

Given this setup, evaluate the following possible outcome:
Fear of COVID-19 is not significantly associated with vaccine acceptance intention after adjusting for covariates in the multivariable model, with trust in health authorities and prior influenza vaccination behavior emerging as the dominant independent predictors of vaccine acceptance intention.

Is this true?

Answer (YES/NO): NO